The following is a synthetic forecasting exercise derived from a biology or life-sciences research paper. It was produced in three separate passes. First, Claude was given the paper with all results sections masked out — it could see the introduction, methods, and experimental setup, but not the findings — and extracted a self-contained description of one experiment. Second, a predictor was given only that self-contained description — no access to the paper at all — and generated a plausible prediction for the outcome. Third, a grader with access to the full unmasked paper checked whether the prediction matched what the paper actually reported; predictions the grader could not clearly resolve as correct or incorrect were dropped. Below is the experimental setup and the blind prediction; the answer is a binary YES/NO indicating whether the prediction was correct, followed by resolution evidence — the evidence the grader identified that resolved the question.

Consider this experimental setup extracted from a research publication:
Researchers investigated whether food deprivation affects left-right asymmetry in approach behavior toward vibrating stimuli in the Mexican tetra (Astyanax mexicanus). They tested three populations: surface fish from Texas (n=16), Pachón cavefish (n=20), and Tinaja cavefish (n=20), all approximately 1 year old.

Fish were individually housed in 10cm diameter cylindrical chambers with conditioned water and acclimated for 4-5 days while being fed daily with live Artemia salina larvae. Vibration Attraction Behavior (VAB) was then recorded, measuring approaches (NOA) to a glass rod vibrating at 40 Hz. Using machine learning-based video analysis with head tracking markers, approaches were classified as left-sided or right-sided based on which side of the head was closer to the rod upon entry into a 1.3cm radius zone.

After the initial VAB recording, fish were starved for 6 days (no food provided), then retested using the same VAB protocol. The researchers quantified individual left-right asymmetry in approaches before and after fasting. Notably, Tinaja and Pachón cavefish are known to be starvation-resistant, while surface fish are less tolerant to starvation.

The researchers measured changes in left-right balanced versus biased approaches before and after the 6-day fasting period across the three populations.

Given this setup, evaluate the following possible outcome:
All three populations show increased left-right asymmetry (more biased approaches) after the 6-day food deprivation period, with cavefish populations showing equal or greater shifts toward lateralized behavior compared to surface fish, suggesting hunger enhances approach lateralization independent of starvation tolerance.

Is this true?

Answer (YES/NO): NO